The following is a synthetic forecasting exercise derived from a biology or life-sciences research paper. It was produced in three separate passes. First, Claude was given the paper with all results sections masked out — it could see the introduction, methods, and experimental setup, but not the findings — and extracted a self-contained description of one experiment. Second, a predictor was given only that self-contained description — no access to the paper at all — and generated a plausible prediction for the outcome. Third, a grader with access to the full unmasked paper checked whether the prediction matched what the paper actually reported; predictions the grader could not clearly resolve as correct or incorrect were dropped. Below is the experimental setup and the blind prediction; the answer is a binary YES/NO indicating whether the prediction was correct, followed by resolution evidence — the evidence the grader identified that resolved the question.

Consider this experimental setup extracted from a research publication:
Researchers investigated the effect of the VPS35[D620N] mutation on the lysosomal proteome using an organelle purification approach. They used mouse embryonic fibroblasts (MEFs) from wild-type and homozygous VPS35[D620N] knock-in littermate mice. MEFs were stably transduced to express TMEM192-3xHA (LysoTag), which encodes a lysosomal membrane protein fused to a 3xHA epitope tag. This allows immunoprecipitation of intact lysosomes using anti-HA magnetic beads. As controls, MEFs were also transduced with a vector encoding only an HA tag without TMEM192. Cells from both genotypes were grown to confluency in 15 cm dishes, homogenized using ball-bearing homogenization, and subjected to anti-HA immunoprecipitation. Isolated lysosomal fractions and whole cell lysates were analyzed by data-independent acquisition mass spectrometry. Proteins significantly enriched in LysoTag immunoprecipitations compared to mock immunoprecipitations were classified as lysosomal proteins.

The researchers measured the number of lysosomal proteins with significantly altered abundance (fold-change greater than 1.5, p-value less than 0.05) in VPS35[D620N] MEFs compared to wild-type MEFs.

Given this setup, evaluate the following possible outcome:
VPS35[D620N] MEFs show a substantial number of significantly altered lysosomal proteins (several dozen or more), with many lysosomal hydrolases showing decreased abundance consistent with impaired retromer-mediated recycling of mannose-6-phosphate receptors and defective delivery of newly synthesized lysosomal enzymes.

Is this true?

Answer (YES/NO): NO